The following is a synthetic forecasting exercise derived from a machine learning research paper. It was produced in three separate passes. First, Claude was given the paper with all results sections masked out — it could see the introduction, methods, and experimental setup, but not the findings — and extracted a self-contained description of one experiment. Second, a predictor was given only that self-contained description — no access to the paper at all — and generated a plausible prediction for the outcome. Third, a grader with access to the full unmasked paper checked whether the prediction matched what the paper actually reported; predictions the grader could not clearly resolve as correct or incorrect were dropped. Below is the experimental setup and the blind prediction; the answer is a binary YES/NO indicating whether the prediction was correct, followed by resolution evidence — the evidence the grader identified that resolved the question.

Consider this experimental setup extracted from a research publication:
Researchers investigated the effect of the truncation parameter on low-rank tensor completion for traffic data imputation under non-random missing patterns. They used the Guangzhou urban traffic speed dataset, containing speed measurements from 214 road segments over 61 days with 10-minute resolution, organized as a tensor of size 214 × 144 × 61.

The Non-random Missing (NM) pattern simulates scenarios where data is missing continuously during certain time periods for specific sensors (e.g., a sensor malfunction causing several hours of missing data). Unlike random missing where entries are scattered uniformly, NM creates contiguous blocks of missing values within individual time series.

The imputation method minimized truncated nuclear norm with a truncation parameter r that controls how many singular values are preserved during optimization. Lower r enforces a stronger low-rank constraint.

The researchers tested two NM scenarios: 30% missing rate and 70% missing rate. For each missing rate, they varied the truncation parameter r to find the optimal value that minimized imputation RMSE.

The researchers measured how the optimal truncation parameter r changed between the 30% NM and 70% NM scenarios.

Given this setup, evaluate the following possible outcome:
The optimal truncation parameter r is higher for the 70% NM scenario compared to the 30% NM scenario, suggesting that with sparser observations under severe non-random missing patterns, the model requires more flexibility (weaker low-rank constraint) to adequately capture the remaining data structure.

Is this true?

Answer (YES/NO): NO